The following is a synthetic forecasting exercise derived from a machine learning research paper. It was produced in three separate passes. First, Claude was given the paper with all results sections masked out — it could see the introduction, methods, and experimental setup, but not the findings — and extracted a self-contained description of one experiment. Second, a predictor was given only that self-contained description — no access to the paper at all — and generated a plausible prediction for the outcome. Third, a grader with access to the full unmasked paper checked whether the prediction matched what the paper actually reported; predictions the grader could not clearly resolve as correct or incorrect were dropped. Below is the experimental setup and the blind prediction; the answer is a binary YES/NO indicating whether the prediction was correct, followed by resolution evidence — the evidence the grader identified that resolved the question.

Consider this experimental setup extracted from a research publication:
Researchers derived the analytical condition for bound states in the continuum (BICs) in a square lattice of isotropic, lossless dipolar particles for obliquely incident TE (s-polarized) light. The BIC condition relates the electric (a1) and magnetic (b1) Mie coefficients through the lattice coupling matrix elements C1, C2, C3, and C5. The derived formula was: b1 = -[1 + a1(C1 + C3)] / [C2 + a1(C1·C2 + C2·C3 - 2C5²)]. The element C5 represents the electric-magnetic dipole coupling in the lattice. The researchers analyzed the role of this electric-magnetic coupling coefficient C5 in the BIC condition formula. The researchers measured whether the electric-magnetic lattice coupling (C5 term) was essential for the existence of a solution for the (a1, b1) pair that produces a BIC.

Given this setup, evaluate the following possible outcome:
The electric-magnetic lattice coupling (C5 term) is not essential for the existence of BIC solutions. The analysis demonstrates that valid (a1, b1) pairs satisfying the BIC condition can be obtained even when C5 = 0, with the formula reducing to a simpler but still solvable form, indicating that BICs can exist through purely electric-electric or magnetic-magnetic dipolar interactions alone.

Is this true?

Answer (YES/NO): NO